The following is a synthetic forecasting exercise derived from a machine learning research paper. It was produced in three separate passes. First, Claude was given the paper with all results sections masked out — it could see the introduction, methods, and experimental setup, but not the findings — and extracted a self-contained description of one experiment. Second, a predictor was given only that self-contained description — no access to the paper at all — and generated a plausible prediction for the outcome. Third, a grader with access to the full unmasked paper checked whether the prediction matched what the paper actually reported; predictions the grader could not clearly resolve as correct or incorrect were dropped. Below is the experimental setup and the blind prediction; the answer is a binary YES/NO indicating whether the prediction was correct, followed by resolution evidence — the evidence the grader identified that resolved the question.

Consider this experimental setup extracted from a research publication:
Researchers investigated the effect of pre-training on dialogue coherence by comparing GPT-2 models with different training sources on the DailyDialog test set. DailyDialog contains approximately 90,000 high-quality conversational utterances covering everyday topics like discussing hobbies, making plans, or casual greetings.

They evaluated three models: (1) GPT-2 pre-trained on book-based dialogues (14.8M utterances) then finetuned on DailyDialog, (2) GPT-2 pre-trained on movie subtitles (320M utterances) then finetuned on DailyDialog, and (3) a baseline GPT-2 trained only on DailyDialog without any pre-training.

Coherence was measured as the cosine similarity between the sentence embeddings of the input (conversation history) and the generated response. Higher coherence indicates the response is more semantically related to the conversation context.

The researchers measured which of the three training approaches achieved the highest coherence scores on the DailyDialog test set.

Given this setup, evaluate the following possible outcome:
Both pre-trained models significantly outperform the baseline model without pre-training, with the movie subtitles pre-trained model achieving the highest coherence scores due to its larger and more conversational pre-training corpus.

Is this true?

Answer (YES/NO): NO